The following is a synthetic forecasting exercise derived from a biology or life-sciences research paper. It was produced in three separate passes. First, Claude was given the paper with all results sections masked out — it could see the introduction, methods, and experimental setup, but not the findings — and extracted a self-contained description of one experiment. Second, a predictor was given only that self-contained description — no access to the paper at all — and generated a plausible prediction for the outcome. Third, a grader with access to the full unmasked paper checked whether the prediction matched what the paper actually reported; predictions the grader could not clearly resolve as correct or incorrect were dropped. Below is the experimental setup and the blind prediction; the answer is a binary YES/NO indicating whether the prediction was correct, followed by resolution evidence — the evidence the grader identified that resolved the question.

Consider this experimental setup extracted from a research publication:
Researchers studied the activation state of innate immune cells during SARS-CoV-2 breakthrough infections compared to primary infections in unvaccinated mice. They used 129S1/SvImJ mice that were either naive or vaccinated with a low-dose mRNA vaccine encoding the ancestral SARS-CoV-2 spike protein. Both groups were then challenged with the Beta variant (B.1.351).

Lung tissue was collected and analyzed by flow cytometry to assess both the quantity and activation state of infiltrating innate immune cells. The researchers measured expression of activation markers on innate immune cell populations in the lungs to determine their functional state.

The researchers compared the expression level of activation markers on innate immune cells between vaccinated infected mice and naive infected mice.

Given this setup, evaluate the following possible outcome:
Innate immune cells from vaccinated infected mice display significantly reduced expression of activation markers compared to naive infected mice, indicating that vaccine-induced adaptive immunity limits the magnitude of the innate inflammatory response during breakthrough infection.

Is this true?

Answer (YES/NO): YES